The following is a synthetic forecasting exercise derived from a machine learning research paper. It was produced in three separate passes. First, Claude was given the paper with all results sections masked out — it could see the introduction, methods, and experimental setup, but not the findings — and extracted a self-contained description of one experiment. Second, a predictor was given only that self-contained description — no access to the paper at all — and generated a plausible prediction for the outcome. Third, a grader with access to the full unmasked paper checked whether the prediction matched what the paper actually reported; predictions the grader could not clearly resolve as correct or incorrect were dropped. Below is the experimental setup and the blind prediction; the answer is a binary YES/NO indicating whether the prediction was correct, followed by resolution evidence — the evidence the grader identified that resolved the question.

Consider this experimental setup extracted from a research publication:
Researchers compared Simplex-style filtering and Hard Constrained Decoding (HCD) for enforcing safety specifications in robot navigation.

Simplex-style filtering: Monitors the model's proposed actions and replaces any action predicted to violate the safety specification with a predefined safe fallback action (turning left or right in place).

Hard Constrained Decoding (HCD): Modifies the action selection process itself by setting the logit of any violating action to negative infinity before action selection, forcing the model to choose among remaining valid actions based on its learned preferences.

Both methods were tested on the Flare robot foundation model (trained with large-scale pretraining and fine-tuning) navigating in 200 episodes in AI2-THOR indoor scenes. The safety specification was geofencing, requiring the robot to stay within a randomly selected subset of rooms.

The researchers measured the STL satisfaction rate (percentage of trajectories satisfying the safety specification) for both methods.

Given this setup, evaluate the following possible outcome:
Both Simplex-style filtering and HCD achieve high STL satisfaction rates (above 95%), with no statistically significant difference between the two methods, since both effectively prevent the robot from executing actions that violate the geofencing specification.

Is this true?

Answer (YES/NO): YES